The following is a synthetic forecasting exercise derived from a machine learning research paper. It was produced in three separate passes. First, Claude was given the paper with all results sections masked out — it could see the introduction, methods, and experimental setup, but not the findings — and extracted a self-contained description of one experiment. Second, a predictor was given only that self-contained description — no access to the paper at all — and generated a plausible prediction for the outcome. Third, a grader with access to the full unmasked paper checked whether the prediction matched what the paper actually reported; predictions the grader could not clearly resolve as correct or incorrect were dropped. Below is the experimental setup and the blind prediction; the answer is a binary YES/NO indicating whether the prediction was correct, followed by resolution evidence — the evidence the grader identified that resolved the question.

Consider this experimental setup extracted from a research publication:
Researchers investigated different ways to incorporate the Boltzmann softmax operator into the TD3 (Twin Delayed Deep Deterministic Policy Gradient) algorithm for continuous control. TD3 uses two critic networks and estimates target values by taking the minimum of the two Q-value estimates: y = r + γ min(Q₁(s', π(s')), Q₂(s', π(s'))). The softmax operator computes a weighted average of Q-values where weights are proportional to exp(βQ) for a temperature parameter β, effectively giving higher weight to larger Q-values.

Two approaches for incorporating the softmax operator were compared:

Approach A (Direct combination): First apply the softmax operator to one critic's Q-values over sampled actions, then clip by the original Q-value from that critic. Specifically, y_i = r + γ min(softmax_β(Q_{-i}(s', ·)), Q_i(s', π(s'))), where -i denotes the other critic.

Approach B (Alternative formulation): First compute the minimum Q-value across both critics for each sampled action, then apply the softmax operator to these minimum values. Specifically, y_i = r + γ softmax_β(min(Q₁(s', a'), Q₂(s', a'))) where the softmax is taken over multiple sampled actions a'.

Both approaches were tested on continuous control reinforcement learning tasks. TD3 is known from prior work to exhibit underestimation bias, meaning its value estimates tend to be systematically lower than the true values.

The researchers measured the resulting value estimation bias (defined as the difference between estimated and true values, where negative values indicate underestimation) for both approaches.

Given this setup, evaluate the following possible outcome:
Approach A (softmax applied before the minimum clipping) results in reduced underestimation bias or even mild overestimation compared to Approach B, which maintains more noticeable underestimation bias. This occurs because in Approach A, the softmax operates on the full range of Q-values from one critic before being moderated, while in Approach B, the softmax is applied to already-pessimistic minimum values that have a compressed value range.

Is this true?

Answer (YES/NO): NO